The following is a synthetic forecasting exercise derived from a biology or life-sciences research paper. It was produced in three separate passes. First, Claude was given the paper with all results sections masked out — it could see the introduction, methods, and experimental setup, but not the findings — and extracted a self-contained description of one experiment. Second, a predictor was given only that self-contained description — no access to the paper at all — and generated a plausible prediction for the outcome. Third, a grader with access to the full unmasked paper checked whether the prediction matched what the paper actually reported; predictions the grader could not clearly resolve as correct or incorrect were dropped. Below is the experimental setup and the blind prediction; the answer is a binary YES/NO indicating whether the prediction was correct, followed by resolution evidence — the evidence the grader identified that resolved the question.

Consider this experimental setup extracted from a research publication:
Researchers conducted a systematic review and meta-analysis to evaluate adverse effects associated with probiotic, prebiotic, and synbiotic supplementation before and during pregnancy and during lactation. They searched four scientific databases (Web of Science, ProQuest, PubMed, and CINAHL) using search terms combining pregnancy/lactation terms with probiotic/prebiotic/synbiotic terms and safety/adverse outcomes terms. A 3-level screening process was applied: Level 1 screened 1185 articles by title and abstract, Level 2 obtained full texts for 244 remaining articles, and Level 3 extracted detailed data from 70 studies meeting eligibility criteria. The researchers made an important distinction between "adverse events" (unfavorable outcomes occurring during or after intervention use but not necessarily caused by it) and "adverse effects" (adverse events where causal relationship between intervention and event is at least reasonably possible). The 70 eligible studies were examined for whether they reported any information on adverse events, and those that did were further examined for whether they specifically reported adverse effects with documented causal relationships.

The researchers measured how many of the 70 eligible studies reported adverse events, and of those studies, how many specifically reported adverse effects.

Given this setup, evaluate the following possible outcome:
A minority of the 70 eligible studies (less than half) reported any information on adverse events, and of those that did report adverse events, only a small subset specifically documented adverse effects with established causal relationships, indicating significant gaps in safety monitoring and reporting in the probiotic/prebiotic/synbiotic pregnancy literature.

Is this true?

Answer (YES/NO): YES